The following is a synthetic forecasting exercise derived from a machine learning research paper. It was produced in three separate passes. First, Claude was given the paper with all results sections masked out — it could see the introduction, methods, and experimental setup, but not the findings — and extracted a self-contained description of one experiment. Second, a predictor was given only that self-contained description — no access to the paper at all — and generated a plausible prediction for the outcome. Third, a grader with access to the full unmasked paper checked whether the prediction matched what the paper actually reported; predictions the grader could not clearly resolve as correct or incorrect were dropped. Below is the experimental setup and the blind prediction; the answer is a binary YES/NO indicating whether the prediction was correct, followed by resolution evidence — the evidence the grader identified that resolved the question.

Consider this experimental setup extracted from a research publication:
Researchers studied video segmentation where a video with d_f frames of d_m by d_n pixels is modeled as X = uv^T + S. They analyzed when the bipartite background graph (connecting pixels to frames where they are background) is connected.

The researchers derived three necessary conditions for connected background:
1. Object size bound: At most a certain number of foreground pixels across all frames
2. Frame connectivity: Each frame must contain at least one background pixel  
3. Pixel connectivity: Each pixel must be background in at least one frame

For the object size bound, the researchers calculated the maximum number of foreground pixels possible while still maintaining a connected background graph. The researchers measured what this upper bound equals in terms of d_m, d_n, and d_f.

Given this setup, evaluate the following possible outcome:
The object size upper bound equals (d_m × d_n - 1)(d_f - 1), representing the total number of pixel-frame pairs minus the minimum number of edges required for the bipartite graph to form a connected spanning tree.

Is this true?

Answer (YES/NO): YES